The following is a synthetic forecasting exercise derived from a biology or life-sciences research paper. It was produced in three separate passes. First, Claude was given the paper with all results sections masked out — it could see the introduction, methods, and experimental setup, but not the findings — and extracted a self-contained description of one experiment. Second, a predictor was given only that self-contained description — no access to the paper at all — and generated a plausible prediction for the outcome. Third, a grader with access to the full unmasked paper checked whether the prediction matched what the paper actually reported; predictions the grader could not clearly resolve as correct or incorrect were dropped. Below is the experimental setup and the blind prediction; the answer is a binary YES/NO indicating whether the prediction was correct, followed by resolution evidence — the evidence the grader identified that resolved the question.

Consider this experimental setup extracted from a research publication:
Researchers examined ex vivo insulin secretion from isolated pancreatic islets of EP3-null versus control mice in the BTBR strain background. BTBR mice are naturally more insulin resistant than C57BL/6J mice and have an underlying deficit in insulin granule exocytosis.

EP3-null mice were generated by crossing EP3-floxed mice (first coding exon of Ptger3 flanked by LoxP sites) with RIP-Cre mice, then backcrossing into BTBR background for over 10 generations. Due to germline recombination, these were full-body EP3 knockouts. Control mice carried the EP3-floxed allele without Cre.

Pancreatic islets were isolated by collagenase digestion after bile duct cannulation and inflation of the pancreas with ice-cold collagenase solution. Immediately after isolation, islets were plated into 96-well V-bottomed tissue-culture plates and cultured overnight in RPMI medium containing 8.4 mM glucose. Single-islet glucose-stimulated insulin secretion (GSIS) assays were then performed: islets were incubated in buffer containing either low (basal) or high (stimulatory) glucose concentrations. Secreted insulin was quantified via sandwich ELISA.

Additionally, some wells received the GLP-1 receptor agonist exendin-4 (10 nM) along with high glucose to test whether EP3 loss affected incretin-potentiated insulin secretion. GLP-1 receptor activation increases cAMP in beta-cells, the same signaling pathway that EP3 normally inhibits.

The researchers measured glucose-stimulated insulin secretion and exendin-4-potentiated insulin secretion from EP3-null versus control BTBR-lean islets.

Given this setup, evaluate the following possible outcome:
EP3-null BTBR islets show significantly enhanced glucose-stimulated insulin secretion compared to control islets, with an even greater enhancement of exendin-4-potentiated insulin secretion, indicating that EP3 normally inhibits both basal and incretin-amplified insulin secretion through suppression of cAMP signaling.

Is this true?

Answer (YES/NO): NO